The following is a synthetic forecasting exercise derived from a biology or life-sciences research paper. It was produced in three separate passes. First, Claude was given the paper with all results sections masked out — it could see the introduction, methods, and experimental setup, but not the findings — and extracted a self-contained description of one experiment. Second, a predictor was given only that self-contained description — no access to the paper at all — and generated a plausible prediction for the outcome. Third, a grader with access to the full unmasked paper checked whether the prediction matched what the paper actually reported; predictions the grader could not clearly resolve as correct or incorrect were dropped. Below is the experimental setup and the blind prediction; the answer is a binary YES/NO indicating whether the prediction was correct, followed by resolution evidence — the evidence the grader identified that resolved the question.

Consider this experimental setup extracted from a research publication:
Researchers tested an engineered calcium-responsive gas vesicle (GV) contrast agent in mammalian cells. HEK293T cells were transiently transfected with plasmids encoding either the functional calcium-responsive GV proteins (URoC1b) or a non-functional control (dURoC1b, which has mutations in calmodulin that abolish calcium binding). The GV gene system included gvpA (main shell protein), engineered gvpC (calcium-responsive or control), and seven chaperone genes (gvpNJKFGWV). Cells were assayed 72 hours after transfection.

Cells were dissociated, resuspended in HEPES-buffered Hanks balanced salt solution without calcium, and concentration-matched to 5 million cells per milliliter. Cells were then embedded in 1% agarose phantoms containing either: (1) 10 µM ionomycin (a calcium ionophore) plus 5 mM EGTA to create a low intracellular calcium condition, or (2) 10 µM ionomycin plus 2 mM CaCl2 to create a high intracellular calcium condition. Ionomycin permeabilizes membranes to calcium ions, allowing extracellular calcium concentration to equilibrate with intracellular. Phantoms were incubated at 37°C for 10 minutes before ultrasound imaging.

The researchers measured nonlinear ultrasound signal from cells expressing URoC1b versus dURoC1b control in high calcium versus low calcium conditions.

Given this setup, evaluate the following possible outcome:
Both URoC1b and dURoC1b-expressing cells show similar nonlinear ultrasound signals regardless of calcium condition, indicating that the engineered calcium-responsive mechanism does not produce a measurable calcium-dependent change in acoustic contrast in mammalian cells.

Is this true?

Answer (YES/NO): NO